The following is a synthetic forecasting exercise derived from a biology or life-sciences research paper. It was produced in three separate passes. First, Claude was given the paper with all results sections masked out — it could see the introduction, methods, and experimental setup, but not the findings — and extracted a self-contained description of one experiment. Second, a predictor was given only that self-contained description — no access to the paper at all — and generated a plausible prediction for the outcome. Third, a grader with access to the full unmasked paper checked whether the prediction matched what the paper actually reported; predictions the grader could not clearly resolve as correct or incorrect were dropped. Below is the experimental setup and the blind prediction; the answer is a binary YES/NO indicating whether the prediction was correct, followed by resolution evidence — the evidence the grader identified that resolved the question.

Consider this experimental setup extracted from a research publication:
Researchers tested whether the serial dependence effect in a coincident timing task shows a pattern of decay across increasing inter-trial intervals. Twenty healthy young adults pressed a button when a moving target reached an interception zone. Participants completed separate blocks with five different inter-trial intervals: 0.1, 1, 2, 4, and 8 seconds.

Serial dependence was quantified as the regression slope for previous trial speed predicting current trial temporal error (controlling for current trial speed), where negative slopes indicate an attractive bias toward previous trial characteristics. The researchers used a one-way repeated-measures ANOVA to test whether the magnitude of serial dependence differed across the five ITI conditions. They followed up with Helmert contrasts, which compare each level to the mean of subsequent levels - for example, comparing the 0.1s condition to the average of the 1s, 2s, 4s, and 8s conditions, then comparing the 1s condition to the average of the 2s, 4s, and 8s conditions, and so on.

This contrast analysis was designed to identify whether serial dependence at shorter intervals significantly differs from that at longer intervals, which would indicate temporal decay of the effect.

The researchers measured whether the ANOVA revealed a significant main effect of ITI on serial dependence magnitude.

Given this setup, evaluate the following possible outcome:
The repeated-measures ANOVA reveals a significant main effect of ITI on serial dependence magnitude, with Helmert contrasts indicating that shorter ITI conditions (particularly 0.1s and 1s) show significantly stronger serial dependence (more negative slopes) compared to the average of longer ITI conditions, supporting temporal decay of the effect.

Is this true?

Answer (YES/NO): NO